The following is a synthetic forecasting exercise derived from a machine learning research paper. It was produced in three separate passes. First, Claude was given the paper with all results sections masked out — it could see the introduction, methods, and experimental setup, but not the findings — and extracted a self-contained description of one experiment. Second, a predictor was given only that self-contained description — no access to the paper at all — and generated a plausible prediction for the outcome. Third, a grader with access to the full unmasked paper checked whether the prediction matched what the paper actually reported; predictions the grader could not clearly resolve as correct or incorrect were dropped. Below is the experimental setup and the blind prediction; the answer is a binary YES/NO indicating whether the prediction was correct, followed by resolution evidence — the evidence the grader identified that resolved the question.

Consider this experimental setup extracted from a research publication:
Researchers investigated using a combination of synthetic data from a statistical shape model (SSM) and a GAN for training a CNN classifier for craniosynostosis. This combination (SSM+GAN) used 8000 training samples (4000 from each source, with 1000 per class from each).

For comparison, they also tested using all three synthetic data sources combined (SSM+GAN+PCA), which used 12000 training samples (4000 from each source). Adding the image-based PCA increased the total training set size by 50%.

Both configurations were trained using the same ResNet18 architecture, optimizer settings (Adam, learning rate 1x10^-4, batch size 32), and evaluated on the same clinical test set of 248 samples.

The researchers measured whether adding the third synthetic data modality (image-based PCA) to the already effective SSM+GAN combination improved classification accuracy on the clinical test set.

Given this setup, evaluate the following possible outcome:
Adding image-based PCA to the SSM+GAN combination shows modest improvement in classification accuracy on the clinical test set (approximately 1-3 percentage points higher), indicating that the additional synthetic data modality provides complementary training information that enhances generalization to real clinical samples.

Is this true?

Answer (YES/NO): NO